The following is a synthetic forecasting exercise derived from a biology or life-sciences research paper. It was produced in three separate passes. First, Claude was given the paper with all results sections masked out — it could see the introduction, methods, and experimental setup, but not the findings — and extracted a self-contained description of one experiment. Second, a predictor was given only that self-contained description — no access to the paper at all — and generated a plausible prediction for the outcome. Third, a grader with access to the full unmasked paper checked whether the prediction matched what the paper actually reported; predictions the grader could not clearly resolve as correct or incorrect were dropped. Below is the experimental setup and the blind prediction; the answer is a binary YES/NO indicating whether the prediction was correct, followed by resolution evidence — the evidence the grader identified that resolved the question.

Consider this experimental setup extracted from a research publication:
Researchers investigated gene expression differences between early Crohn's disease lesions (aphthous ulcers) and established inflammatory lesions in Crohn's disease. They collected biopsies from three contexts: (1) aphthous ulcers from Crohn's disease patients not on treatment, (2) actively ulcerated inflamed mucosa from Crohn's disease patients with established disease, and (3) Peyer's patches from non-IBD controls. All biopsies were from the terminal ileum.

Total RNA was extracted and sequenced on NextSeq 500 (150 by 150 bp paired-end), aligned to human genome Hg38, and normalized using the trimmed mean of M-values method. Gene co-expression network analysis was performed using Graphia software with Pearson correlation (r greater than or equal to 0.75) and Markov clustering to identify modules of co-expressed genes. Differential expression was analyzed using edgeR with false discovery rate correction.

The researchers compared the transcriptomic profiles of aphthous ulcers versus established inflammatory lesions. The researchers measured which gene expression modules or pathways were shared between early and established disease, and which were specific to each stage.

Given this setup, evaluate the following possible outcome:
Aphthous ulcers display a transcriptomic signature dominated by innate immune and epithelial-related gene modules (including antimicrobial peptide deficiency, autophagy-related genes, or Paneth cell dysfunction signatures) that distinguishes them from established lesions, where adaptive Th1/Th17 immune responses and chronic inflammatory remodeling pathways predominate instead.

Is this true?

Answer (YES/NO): NO